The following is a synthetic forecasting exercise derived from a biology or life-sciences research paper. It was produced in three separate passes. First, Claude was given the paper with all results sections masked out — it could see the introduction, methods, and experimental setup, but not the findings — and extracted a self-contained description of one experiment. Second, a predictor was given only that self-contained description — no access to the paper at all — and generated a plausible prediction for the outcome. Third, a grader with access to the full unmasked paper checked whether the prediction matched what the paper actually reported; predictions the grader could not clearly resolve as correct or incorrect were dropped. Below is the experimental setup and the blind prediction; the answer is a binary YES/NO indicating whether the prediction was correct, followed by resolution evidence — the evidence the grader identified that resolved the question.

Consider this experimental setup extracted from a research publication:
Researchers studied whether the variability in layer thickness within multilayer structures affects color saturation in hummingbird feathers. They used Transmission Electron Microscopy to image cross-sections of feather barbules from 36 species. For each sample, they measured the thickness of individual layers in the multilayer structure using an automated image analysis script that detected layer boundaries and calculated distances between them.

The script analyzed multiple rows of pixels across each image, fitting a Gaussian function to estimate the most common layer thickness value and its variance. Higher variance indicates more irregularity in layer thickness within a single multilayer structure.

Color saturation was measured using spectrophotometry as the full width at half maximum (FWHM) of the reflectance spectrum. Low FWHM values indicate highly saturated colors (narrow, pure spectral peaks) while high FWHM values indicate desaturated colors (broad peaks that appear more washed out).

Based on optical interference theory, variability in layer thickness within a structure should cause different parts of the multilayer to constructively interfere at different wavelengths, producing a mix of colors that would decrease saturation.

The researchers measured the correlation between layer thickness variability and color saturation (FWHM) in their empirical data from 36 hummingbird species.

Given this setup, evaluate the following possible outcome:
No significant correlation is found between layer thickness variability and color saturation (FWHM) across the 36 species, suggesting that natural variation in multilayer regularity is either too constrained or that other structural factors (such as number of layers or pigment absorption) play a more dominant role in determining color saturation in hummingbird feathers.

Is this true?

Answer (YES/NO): YES